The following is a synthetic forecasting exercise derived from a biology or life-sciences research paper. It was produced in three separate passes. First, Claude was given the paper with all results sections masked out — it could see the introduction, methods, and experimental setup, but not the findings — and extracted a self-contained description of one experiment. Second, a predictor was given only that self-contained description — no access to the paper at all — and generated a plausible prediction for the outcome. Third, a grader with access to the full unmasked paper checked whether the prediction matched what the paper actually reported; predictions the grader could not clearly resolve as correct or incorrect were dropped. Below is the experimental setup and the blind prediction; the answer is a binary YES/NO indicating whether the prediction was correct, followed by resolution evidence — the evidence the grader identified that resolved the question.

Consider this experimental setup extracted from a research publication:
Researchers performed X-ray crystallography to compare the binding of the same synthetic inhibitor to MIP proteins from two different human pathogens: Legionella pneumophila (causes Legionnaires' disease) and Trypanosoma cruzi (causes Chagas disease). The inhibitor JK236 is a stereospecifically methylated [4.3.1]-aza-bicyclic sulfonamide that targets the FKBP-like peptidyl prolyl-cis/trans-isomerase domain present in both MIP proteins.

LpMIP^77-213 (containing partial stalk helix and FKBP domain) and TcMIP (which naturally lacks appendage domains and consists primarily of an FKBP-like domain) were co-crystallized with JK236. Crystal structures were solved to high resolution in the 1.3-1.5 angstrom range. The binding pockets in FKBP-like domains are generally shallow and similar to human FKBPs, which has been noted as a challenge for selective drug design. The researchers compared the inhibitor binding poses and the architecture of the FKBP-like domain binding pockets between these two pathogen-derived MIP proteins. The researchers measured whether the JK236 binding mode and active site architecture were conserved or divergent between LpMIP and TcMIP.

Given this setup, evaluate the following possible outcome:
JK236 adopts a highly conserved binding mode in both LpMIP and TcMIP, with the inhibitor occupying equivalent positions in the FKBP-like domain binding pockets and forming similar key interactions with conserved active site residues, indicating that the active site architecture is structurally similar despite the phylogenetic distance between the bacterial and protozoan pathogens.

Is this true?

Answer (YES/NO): YES